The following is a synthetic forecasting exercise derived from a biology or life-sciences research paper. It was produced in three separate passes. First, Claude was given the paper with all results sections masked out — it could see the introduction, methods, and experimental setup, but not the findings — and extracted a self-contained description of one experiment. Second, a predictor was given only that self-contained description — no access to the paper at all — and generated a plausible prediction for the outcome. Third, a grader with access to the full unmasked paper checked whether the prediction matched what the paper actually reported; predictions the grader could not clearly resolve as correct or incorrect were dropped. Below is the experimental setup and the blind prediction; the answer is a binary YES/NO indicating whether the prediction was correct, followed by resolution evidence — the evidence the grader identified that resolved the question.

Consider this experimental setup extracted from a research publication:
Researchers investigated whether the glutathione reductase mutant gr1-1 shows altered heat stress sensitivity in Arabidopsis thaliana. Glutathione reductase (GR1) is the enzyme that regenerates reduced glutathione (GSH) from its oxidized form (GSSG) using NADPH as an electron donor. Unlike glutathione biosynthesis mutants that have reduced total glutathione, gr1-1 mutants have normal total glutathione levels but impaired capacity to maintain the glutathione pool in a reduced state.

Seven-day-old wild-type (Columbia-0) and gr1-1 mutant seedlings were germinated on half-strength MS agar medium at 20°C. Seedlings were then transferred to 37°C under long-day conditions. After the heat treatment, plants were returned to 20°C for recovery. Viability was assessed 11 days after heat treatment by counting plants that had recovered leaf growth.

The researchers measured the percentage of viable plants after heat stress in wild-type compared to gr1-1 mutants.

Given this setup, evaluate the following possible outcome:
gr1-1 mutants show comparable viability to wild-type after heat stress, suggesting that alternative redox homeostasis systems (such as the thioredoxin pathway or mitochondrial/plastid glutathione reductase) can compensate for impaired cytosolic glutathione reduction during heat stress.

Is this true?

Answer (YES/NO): YES